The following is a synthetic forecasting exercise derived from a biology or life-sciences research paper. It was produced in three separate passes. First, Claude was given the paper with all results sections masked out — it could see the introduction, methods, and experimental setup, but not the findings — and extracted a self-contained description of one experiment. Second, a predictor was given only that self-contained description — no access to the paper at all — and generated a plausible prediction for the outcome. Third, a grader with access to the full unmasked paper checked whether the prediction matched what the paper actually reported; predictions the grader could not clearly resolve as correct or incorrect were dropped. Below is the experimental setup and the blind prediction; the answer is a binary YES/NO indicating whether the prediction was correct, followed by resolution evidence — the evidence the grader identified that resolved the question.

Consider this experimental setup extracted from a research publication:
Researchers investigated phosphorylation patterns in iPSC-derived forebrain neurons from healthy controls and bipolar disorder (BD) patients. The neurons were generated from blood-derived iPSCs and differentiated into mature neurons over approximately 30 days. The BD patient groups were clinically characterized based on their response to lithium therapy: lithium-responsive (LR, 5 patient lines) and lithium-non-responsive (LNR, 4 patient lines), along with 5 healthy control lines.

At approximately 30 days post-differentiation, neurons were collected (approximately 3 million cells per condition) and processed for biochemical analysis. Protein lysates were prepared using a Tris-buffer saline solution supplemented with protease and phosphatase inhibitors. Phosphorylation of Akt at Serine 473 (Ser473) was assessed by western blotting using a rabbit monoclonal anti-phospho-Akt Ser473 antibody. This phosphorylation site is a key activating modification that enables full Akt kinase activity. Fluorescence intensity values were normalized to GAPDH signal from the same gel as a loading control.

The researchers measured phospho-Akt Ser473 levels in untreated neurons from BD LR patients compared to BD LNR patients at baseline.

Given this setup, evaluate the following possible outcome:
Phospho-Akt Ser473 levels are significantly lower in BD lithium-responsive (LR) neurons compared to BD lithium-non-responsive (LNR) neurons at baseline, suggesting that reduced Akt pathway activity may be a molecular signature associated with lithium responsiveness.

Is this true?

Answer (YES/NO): NO